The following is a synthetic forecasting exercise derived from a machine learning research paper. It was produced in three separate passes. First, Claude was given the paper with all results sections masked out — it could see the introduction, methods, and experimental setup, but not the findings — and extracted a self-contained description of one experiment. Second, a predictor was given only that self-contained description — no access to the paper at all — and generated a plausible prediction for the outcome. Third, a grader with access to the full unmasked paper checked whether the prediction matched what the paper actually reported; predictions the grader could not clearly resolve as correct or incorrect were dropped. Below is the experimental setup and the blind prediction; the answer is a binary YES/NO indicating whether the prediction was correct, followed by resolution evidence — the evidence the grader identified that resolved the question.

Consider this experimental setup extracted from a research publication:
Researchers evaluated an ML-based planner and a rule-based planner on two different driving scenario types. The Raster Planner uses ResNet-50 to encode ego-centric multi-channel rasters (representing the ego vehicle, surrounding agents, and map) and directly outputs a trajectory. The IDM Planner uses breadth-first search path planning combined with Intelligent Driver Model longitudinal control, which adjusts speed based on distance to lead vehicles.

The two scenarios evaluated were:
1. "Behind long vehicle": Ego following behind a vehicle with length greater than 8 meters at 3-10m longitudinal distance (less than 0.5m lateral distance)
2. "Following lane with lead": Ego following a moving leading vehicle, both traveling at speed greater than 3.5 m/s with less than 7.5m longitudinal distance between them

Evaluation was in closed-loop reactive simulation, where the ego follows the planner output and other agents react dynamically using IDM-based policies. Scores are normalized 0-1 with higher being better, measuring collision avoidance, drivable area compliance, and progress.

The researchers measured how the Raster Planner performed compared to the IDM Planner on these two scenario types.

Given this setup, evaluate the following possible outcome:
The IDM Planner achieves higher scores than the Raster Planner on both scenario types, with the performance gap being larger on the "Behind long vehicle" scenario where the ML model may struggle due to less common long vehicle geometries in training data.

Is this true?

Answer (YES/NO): NO